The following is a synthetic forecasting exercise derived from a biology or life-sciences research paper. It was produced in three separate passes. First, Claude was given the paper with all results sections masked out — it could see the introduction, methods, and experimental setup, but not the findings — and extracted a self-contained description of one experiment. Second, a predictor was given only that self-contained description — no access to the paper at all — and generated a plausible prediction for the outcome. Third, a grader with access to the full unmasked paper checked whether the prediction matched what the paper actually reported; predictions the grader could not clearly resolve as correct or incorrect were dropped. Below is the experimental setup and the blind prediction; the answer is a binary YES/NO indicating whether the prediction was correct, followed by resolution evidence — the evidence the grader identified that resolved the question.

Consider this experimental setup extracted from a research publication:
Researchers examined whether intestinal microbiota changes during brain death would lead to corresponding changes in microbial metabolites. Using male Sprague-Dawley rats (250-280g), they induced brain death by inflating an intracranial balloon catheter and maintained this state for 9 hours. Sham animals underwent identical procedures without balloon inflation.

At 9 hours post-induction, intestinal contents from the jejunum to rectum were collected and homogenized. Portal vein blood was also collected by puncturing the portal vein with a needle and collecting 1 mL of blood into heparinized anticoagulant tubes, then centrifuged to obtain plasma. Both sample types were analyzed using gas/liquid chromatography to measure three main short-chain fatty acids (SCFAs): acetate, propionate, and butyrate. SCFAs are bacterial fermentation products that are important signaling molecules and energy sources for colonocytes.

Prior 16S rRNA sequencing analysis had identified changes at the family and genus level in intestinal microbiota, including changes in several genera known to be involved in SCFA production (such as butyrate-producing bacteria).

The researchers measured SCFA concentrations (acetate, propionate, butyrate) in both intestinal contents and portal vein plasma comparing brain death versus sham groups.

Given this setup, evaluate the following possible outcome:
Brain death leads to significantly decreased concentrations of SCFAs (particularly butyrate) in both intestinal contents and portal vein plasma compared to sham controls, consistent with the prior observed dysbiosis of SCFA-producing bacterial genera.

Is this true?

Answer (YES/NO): NO